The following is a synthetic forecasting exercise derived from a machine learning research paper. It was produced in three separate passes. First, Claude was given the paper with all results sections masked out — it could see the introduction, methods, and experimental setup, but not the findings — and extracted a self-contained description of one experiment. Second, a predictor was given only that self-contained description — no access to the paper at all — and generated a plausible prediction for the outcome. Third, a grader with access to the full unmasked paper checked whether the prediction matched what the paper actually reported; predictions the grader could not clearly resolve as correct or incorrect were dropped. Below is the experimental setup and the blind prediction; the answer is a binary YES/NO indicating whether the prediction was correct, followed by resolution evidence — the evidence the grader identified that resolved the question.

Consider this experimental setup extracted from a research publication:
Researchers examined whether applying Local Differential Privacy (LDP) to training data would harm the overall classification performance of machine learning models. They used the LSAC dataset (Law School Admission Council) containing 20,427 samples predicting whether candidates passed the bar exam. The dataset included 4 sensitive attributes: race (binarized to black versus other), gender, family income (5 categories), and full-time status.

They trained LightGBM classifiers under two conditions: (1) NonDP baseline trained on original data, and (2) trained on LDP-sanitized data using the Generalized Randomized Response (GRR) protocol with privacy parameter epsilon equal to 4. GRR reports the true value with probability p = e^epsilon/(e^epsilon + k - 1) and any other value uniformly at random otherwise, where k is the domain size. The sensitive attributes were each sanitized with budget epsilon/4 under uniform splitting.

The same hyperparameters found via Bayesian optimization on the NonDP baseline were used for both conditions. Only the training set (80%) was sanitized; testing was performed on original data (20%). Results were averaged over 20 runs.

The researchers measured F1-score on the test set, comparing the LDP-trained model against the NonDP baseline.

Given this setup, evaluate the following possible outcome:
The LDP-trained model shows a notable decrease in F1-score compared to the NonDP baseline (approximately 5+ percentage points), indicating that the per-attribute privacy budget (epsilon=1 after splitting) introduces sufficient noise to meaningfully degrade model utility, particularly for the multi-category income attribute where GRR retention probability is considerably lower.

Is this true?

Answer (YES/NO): NO